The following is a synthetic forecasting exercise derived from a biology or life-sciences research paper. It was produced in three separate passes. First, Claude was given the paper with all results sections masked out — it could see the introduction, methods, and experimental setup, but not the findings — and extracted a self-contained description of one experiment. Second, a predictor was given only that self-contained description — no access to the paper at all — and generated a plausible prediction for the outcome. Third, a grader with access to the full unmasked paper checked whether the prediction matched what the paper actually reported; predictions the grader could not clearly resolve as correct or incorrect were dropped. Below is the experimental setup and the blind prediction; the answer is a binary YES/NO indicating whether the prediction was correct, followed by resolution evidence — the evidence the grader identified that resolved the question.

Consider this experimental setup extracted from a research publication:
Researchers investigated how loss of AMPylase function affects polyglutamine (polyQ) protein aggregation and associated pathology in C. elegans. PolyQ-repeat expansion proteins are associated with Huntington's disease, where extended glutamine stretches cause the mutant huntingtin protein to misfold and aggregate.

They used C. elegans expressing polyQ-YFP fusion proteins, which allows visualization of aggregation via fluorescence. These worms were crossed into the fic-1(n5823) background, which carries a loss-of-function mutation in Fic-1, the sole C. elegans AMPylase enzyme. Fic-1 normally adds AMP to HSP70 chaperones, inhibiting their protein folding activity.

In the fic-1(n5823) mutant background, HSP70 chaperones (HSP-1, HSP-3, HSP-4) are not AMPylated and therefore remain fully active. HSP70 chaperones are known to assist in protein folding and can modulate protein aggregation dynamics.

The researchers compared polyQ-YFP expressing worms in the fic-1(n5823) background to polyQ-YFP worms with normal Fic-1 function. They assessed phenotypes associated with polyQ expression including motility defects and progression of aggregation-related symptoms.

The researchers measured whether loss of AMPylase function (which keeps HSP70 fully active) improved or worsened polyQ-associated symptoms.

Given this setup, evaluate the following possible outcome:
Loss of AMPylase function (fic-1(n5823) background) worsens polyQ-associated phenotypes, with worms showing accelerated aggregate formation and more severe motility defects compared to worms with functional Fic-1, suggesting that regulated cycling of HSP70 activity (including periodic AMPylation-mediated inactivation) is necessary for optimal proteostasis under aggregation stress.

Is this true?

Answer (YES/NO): YES